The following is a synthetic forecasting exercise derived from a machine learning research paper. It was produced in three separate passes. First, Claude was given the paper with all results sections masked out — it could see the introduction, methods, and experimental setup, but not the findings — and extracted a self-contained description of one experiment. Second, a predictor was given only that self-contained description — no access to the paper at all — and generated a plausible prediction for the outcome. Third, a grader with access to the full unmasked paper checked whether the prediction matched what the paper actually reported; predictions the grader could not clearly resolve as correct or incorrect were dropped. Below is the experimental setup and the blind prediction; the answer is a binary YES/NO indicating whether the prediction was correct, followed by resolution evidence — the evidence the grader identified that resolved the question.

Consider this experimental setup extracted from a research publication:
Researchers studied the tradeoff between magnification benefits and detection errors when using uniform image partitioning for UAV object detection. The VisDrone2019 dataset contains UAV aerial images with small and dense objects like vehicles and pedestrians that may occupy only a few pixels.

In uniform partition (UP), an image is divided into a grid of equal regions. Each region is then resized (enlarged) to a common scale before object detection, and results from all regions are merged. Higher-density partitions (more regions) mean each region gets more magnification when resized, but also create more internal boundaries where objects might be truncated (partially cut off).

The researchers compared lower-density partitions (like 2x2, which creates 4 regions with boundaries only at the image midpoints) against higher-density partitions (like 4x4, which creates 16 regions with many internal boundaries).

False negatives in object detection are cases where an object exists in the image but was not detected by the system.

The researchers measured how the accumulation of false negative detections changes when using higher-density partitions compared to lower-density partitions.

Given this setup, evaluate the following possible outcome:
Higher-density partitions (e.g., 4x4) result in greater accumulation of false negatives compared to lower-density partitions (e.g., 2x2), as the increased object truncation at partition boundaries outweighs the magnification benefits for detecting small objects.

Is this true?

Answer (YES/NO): YES